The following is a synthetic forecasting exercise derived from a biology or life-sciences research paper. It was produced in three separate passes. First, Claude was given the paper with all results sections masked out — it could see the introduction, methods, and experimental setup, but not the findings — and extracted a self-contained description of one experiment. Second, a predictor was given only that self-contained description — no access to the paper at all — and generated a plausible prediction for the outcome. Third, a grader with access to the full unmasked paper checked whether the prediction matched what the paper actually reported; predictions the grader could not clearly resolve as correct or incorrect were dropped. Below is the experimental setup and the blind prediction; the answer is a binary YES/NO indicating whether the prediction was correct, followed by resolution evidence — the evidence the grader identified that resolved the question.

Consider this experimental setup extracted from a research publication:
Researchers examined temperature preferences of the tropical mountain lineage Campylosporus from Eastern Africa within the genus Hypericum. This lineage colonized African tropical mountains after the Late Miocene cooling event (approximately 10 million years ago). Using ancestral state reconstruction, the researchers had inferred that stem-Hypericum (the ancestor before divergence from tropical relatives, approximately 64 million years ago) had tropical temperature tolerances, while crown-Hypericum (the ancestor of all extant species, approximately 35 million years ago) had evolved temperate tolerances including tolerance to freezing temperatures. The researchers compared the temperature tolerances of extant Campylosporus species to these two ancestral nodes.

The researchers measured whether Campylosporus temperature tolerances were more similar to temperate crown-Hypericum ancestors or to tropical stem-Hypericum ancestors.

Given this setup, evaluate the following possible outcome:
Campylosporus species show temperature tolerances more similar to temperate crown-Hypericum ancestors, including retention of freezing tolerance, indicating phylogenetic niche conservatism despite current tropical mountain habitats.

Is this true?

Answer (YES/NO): NO